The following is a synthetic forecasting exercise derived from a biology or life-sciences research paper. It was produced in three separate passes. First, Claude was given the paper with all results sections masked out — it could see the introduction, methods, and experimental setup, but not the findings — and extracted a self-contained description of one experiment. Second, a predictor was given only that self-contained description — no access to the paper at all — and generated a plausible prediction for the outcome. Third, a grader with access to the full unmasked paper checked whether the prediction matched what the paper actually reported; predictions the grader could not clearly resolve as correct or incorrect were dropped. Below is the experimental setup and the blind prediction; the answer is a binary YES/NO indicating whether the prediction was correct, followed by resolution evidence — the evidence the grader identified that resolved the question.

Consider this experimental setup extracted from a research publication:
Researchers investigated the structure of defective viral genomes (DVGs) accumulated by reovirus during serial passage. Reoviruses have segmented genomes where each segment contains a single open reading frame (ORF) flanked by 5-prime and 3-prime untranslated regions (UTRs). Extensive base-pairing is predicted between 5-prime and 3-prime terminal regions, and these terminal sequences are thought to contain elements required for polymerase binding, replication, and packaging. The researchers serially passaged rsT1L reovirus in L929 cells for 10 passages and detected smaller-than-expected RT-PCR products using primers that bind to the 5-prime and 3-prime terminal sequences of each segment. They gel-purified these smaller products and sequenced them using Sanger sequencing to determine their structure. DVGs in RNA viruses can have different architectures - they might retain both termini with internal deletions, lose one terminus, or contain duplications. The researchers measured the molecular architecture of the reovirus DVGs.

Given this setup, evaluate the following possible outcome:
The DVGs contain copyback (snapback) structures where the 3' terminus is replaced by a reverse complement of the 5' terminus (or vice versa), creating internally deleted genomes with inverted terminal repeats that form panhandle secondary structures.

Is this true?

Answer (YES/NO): NO